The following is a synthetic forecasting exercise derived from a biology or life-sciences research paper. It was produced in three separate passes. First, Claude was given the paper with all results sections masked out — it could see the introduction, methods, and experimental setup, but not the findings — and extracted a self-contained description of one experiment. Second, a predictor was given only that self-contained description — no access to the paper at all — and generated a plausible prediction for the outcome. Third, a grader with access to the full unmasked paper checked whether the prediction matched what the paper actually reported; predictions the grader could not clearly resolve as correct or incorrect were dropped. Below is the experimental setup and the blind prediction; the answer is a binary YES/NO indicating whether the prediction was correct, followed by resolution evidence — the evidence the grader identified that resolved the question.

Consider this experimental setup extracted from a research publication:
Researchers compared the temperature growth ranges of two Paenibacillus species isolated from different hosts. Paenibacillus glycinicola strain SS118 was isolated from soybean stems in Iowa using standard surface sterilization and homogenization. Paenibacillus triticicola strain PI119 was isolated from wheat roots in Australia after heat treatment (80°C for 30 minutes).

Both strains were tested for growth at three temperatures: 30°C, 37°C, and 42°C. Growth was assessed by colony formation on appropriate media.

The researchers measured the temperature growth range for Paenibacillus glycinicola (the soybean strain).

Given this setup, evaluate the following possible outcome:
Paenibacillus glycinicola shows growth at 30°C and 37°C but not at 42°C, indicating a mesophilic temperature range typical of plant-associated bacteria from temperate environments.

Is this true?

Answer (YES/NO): NO